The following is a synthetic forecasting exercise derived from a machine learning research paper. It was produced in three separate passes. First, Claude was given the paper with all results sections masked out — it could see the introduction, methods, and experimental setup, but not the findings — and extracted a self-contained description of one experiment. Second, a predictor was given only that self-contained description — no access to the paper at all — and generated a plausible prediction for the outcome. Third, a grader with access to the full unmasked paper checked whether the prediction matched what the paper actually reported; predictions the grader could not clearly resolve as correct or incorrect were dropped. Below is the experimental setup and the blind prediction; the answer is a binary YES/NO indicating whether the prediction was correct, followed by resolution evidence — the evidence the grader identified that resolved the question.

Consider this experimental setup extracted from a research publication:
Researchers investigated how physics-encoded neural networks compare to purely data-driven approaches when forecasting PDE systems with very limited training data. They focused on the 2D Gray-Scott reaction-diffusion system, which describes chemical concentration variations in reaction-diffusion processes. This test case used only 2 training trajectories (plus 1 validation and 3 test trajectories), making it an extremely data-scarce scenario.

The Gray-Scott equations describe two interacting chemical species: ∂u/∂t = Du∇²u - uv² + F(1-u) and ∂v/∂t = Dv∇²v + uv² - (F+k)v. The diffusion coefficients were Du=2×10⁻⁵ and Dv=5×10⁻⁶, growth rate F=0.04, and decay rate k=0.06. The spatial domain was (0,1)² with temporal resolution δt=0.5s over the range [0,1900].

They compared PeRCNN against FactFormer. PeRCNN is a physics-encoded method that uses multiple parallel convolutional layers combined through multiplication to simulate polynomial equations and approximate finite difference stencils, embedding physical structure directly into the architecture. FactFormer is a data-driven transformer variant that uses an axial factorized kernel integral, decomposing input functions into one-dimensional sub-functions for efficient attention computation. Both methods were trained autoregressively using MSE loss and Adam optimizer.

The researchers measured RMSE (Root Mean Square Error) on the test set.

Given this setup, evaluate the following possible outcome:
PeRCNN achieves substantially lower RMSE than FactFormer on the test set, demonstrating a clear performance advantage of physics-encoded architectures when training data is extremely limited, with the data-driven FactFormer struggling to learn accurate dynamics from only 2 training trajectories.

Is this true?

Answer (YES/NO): NO